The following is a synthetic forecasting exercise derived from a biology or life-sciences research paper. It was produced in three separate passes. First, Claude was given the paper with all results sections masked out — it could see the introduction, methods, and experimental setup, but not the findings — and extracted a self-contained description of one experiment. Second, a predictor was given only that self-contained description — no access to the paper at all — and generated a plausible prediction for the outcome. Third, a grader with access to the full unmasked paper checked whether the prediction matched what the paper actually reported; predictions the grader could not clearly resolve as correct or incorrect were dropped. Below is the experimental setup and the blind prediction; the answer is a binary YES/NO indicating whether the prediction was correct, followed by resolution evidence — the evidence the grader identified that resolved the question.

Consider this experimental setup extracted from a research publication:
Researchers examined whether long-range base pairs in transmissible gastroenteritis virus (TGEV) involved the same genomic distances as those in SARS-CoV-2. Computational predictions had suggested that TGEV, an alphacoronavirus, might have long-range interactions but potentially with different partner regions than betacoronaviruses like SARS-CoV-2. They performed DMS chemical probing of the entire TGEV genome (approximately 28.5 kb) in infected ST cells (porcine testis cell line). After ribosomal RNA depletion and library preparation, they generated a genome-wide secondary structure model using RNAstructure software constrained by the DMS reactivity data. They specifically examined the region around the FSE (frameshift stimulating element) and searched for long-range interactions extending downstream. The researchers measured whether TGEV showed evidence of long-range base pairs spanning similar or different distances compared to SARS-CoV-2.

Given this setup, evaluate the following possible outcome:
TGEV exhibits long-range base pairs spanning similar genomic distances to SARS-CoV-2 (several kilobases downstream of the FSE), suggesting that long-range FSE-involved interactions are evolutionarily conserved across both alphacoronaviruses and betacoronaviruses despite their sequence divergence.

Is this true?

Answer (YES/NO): NO